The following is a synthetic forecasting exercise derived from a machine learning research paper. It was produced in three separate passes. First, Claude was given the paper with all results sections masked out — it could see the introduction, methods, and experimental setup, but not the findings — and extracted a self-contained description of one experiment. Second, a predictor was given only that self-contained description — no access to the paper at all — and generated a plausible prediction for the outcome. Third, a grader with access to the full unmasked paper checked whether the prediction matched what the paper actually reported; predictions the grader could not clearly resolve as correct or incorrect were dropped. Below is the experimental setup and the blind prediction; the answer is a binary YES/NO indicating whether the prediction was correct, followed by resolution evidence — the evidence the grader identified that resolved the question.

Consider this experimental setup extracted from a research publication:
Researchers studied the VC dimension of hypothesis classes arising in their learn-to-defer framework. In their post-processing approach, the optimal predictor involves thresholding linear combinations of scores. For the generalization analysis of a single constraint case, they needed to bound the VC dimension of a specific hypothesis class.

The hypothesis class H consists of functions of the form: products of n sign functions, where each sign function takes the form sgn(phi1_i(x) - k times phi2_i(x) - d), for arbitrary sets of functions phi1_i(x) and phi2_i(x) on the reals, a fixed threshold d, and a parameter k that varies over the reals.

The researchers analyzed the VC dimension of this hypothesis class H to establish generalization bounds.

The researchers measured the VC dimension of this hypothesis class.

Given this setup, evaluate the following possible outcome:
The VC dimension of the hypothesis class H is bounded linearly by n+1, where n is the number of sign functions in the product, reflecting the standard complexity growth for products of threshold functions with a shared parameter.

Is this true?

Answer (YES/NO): NO